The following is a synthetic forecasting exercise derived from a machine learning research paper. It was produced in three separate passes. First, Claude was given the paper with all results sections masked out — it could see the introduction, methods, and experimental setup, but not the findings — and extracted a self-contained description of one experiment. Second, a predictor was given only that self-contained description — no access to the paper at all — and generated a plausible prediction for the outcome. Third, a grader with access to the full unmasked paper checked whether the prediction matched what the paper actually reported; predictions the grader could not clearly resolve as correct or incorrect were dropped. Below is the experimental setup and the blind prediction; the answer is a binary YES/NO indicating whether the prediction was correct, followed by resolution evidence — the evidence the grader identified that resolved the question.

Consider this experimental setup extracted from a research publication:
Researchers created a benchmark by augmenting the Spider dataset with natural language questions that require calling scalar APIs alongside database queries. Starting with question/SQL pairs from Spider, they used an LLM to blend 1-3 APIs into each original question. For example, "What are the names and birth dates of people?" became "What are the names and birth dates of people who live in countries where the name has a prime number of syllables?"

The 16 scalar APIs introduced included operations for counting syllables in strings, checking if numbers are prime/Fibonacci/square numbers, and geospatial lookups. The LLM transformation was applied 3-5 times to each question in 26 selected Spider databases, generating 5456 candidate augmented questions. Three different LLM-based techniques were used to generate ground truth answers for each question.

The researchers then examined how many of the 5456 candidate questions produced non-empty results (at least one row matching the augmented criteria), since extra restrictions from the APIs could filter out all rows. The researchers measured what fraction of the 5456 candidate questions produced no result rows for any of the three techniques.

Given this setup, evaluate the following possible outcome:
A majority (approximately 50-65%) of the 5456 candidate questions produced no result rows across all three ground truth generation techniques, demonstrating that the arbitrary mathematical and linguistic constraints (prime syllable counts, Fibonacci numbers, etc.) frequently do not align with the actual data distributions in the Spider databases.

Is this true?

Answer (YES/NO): NO